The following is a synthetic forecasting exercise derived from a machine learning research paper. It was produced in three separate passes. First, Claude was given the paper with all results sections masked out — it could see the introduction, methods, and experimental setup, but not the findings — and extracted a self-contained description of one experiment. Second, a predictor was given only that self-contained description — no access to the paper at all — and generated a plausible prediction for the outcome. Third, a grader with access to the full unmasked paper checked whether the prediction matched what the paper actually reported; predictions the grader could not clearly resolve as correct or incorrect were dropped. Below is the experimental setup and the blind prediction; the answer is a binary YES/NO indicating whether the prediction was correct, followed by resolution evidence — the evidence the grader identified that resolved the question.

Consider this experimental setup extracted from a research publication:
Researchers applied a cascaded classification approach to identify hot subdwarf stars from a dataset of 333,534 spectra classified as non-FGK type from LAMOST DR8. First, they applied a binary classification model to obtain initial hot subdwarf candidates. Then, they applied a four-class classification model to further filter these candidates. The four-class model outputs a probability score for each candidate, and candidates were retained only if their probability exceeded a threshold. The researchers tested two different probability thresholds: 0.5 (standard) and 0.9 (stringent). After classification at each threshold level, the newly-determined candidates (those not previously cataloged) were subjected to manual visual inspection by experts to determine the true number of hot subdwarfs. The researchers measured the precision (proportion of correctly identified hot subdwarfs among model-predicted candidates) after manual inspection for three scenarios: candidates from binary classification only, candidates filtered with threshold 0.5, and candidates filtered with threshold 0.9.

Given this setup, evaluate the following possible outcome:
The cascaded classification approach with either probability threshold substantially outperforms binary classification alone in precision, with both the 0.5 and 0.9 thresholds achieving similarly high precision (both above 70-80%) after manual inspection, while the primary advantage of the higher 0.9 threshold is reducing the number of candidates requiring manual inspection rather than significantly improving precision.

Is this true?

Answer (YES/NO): YES